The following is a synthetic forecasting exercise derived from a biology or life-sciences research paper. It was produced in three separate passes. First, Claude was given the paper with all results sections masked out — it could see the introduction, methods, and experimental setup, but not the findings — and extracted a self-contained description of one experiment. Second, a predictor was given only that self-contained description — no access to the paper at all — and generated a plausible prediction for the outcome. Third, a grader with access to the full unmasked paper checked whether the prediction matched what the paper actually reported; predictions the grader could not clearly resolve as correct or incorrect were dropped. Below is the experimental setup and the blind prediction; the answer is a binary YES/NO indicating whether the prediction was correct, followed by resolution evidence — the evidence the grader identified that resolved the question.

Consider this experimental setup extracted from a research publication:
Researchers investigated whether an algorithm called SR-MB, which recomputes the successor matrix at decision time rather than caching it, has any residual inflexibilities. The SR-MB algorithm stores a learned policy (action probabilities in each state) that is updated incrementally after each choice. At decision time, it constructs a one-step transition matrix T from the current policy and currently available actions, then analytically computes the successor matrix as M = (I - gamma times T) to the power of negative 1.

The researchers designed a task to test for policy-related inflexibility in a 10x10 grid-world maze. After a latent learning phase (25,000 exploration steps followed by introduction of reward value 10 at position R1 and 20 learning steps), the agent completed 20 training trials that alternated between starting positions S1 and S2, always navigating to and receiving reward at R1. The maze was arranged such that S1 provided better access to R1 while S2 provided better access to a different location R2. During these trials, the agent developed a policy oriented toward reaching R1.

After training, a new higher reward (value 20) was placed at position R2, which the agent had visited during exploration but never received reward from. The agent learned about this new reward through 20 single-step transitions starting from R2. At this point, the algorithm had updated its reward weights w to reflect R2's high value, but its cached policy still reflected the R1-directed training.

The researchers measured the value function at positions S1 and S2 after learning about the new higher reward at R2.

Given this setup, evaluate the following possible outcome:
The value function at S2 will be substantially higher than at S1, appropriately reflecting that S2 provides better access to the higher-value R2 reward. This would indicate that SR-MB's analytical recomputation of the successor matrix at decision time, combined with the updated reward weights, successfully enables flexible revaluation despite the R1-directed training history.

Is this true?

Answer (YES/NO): NO